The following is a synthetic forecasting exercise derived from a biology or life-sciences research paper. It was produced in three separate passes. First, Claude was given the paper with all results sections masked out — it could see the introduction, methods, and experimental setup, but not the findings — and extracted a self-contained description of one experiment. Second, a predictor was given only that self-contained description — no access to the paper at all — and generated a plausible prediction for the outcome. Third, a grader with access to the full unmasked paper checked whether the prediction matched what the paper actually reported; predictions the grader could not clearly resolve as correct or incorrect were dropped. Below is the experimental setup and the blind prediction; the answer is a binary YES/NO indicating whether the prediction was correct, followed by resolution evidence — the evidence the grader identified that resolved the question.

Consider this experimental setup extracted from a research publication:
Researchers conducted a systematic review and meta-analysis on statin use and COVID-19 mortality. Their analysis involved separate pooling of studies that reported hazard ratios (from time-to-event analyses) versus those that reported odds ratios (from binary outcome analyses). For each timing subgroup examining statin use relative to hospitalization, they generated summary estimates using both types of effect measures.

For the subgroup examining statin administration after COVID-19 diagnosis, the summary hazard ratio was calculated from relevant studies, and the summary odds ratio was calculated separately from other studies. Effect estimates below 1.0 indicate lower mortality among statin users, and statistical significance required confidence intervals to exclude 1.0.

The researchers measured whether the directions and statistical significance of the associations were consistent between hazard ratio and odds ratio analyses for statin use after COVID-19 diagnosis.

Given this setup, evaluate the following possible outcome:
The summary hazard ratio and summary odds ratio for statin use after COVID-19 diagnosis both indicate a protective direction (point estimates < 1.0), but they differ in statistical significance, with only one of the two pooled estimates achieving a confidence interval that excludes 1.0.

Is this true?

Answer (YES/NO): NO